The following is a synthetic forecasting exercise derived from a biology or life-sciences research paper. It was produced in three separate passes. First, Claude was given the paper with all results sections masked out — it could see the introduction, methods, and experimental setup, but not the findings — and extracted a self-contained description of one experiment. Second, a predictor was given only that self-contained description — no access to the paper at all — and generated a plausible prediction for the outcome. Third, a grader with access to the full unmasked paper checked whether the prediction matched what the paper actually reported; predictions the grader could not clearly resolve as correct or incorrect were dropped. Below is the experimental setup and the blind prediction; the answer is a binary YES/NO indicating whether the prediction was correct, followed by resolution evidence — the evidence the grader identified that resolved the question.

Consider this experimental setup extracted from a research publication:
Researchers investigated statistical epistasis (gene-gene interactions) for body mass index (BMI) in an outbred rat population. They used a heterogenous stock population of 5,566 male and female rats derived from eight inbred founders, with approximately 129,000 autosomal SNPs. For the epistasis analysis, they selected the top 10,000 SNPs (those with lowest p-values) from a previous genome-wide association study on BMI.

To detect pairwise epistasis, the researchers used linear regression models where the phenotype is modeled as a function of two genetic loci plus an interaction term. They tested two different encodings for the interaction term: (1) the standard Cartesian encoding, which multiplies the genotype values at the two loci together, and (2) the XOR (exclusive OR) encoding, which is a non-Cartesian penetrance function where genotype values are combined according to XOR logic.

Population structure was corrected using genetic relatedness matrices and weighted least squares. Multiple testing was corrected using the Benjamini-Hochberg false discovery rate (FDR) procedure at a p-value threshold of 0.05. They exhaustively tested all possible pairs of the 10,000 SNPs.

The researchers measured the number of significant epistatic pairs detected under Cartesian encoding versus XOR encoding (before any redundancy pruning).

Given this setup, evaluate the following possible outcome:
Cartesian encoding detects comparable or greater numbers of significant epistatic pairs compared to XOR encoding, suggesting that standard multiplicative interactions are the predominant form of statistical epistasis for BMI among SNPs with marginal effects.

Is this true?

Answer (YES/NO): NO